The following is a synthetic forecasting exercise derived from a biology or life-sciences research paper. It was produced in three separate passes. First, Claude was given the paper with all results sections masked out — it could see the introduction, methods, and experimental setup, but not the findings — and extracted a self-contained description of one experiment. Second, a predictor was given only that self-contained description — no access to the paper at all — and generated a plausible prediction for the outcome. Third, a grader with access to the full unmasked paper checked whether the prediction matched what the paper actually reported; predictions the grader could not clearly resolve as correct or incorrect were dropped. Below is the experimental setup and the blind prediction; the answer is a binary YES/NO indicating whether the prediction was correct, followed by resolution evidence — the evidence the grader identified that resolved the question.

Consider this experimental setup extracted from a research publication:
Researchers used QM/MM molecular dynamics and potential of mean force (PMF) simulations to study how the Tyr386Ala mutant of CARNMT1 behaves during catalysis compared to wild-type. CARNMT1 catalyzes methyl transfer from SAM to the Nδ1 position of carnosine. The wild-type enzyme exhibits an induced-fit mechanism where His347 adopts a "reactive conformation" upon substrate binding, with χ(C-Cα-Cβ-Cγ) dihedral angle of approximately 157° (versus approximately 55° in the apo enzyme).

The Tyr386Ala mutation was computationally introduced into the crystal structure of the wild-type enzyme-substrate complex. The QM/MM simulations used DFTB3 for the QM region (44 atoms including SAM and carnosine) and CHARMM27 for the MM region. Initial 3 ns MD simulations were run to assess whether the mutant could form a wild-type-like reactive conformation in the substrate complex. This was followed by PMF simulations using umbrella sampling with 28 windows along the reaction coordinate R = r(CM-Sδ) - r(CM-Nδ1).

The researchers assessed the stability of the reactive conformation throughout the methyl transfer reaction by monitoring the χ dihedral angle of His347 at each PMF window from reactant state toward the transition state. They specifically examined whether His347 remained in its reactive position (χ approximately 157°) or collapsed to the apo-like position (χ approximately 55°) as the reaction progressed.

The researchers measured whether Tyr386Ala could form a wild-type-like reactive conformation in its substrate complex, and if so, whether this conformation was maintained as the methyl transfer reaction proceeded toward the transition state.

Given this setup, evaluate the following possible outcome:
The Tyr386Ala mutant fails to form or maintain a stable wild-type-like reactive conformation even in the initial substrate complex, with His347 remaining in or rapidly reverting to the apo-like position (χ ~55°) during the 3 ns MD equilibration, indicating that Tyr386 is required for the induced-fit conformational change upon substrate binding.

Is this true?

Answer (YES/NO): NO